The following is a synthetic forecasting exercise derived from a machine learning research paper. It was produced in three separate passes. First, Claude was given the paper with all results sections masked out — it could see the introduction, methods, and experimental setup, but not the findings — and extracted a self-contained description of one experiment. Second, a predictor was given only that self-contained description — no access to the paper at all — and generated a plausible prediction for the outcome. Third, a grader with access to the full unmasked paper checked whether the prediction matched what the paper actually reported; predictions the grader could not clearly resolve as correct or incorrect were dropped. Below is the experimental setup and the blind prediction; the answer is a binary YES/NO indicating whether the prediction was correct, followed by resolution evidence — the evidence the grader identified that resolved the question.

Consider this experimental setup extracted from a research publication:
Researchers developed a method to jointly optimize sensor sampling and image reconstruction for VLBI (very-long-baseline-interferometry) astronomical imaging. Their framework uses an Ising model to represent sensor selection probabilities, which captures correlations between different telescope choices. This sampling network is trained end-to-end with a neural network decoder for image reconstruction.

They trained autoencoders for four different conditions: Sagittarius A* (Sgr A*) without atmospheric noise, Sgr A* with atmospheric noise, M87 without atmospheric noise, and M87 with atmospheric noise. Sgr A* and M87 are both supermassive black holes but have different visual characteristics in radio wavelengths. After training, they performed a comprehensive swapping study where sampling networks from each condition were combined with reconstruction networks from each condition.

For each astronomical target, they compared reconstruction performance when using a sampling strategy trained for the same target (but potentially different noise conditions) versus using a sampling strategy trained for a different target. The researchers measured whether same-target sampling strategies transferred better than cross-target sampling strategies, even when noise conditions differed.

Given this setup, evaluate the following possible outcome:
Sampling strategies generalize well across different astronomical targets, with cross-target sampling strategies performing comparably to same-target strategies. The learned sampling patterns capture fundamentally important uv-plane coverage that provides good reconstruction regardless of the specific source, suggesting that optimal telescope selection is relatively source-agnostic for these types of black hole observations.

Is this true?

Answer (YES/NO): NO